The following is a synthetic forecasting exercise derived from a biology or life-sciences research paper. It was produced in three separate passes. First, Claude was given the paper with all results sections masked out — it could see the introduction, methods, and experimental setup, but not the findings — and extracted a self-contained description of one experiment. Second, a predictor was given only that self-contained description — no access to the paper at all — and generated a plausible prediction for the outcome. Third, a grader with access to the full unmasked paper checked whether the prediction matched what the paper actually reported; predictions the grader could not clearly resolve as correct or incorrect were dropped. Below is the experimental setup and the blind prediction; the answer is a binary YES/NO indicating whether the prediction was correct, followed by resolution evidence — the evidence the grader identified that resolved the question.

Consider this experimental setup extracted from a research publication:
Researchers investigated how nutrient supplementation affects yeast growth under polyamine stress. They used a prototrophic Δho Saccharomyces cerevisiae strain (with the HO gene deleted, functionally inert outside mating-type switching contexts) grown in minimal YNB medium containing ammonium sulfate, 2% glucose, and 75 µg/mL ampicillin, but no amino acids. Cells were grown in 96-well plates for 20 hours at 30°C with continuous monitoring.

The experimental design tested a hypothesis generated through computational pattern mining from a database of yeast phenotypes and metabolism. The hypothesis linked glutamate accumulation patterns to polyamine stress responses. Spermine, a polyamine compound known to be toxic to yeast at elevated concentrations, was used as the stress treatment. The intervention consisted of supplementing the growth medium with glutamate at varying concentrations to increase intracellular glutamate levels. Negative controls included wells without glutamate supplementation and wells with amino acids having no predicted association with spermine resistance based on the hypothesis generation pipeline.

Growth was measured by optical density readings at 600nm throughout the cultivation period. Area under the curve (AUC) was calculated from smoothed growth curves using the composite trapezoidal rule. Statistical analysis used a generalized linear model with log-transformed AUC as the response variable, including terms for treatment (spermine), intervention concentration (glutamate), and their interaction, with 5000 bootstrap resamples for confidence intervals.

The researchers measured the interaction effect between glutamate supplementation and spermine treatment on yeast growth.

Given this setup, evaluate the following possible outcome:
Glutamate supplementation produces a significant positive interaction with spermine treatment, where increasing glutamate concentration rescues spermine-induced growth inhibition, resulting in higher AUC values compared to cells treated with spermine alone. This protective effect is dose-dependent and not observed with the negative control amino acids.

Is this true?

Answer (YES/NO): NO